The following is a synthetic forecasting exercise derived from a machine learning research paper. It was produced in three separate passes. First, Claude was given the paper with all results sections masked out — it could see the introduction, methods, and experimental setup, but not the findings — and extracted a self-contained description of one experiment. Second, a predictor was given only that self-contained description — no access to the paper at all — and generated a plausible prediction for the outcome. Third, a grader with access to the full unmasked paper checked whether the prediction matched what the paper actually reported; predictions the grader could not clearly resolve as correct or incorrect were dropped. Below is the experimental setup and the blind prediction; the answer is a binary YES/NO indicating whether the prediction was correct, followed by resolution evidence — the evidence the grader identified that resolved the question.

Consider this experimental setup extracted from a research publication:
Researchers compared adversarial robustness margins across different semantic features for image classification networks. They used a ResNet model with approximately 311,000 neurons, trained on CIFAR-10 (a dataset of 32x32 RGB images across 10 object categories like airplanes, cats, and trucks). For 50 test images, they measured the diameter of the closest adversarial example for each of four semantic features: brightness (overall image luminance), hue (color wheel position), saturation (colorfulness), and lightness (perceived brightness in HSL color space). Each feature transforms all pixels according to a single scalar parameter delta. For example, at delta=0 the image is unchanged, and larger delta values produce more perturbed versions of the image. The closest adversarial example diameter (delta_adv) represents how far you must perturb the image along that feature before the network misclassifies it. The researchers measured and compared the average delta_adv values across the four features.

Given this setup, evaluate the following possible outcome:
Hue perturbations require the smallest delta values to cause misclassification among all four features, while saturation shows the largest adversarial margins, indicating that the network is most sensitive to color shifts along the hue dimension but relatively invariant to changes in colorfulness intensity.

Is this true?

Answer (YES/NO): NO